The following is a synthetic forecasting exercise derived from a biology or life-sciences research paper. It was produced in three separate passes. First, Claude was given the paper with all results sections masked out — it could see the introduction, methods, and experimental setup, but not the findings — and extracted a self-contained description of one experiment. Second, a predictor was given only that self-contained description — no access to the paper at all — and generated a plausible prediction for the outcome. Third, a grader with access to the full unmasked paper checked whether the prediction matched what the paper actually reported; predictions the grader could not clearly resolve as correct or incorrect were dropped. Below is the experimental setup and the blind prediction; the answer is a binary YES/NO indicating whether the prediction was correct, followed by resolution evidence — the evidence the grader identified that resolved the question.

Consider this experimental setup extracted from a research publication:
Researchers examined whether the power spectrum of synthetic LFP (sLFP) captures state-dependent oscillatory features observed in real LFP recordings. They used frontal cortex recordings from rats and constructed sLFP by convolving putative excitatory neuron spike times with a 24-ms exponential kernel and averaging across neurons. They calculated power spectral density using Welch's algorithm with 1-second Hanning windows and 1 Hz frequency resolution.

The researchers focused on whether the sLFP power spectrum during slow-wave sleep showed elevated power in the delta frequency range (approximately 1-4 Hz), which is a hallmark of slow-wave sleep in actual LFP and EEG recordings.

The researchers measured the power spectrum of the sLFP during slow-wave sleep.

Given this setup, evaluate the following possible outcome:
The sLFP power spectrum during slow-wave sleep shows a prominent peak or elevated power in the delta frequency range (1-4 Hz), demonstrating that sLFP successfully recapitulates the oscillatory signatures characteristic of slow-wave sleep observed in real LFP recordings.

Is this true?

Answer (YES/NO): YES